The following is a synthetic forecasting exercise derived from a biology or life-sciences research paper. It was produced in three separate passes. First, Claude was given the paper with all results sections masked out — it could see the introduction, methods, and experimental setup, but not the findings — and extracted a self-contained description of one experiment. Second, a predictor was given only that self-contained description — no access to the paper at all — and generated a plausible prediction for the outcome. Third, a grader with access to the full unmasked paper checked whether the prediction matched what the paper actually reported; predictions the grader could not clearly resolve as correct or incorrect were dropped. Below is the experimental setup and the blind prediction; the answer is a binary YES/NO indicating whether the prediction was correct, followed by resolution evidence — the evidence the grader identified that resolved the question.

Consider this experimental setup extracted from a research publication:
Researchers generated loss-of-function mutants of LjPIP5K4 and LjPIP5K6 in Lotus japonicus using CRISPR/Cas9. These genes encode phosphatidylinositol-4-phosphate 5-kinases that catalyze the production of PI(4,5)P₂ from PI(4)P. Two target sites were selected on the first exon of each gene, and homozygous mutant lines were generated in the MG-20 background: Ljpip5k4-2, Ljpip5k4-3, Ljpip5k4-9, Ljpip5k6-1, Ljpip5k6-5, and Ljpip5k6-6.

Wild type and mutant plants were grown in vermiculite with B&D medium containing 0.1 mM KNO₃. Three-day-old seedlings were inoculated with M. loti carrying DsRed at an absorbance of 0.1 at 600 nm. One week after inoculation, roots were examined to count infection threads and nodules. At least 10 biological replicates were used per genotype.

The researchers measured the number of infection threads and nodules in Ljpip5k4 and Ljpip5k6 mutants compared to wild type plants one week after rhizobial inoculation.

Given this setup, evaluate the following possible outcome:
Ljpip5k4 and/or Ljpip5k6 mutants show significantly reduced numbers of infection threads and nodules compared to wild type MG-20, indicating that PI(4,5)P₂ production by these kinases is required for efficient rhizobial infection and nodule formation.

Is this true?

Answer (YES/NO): NO